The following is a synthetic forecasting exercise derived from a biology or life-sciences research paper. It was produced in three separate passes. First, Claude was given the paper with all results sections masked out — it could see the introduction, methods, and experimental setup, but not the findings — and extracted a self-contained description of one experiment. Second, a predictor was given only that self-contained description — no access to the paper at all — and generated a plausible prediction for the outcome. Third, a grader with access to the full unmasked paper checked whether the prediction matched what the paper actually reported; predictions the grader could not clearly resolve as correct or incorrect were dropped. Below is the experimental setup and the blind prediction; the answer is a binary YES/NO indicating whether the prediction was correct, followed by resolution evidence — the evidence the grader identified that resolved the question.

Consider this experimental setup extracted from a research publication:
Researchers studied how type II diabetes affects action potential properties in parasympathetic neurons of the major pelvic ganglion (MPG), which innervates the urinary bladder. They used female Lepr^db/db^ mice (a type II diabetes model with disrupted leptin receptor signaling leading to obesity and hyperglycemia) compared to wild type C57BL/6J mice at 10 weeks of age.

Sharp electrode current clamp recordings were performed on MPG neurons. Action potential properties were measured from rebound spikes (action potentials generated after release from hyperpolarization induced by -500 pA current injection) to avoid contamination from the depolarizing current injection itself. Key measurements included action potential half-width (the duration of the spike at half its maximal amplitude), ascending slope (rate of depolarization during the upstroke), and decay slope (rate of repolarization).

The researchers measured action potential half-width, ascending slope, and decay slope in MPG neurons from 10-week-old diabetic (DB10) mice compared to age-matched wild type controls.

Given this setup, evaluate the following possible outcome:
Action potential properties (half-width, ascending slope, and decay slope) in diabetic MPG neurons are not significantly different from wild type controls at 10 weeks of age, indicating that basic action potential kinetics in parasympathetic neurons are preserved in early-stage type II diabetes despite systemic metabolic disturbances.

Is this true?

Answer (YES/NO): NO